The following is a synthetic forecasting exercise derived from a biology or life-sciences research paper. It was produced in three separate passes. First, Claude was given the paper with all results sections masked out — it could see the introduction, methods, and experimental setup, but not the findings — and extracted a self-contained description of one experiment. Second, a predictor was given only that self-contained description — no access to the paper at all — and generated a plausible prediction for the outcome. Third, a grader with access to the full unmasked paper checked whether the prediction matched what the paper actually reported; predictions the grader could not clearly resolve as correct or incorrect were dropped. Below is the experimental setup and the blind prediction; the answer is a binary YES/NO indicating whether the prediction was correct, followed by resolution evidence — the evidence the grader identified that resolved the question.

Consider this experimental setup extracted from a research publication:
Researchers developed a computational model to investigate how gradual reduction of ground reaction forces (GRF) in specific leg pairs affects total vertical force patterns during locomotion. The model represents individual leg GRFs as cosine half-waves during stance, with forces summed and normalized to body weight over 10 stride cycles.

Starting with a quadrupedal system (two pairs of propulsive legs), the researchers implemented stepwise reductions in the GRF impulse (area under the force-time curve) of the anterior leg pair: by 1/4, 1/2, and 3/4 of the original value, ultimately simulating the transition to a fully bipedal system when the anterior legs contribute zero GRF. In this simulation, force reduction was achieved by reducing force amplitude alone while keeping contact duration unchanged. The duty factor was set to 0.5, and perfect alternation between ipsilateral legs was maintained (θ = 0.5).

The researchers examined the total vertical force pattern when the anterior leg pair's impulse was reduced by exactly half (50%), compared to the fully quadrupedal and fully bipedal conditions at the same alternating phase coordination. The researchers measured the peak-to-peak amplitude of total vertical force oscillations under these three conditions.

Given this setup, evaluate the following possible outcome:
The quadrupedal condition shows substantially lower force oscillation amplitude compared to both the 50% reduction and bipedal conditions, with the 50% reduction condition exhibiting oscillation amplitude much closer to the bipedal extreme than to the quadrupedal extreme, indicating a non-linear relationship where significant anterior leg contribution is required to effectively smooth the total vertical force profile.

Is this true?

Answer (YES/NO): NO